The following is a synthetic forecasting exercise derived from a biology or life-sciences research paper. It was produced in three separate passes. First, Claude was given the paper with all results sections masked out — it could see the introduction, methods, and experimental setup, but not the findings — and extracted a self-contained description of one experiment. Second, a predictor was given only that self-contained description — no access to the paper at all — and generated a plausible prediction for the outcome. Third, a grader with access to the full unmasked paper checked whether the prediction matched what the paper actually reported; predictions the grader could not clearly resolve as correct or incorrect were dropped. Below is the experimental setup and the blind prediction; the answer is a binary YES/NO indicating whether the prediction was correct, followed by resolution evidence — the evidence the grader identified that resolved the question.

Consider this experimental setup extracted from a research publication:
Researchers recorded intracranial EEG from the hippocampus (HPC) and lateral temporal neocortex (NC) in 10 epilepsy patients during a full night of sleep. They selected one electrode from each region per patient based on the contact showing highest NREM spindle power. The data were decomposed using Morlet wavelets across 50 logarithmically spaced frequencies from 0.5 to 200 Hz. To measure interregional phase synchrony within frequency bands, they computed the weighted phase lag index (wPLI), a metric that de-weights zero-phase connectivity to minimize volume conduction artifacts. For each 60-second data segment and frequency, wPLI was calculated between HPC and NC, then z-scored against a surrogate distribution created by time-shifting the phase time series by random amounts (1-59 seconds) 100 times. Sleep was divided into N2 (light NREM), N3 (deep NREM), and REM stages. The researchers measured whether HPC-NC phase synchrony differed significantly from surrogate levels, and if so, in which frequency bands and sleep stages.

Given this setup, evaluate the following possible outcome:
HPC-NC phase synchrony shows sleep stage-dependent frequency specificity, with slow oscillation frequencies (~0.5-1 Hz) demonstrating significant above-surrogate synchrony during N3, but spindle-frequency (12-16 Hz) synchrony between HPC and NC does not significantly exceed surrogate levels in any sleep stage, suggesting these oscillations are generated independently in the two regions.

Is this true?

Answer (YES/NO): NO